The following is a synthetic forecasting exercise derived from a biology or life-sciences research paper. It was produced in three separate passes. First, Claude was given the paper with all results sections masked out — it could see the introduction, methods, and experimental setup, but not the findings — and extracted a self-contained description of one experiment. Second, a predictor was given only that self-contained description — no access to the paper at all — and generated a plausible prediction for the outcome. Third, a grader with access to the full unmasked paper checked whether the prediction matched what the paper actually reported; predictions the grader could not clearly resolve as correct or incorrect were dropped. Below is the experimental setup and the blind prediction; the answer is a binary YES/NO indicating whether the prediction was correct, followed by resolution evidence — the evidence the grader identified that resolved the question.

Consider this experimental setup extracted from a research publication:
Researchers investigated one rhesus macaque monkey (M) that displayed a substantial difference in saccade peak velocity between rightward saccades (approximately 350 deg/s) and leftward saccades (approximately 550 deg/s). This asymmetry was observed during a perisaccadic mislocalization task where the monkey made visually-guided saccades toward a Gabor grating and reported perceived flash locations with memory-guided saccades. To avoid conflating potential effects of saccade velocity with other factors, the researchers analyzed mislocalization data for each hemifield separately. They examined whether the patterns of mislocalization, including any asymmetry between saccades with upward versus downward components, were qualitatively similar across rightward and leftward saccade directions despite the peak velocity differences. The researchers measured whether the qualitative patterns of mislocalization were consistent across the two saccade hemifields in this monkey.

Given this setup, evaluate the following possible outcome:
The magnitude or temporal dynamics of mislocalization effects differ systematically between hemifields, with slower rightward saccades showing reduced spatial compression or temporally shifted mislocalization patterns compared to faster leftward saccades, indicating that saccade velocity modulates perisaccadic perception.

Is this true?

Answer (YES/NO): YES